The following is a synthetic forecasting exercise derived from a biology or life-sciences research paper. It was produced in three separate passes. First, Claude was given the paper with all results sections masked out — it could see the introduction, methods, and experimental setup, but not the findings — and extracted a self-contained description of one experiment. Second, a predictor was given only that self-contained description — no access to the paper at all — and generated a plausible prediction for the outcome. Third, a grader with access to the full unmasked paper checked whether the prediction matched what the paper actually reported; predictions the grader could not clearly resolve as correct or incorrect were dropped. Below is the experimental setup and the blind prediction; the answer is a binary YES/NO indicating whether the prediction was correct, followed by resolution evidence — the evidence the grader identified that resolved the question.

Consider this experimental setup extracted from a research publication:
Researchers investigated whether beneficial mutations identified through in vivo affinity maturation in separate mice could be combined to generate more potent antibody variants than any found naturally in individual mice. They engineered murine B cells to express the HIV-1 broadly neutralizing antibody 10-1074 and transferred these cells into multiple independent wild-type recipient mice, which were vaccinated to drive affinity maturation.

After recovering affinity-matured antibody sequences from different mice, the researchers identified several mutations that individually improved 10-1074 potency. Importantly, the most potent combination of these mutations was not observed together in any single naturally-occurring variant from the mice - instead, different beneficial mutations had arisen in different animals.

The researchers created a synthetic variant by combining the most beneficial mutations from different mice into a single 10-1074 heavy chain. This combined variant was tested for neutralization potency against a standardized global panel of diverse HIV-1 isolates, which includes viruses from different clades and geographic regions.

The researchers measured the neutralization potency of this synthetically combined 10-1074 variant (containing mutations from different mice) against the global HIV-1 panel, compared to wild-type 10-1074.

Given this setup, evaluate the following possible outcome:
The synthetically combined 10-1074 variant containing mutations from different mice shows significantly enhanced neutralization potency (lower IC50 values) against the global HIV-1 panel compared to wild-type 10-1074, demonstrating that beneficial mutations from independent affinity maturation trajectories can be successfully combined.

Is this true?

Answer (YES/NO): YES